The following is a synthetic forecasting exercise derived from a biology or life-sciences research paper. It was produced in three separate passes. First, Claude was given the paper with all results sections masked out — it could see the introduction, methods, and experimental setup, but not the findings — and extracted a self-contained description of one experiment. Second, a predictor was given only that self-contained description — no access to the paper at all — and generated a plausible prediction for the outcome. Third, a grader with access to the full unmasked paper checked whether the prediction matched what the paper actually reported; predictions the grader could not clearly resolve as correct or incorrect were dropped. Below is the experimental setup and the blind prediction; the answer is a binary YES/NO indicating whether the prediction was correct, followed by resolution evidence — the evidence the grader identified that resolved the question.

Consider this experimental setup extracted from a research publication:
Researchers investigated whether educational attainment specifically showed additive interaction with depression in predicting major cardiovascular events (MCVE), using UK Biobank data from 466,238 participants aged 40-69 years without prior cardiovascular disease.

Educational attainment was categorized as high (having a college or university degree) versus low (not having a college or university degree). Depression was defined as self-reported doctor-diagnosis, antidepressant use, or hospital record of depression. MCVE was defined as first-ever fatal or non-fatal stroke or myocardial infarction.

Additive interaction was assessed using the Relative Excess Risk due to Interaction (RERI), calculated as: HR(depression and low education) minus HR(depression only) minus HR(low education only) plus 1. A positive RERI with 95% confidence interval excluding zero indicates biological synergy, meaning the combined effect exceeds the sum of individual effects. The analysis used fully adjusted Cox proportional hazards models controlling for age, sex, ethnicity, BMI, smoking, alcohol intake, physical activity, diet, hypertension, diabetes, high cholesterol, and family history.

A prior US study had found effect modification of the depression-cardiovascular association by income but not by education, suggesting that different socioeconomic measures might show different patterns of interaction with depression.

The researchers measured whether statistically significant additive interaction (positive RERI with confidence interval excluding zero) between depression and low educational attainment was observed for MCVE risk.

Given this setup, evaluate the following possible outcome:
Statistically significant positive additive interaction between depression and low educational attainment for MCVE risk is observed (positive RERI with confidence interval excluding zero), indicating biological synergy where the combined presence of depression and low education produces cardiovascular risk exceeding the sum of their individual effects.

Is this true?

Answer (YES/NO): NO